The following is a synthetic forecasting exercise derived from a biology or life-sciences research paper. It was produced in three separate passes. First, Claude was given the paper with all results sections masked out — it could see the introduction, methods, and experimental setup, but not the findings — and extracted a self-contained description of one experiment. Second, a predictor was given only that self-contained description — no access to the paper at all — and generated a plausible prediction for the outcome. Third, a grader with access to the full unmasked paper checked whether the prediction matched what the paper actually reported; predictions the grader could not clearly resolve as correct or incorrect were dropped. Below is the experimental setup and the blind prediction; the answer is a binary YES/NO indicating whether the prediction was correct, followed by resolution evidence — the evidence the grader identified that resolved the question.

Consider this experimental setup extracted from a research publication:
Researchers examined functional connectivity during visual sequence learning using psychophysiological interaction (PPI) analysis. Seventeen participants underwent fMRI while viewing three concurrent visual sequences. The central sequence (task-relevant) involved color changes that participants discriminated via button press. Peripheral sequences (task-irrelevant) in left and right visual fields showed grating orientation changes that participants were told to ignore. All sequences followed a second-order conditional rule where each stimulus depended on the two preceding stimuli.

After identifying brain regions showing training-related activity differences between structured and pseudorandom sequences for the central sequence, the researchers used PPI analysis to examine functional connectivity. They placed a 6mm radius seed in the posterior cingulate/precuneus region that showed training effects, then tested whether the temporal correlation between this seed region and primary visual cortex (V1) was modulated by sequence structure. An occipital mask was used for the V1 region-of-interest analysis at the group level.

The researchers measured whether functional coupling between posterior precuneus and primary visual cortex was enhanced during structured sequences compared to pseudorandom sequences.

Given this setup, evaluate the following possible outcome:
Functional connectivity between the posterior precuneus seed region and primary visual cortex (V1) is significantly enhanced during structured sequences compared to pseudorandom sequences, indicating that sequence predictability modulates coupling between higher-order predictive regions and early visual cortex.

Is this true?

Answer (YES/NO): YES